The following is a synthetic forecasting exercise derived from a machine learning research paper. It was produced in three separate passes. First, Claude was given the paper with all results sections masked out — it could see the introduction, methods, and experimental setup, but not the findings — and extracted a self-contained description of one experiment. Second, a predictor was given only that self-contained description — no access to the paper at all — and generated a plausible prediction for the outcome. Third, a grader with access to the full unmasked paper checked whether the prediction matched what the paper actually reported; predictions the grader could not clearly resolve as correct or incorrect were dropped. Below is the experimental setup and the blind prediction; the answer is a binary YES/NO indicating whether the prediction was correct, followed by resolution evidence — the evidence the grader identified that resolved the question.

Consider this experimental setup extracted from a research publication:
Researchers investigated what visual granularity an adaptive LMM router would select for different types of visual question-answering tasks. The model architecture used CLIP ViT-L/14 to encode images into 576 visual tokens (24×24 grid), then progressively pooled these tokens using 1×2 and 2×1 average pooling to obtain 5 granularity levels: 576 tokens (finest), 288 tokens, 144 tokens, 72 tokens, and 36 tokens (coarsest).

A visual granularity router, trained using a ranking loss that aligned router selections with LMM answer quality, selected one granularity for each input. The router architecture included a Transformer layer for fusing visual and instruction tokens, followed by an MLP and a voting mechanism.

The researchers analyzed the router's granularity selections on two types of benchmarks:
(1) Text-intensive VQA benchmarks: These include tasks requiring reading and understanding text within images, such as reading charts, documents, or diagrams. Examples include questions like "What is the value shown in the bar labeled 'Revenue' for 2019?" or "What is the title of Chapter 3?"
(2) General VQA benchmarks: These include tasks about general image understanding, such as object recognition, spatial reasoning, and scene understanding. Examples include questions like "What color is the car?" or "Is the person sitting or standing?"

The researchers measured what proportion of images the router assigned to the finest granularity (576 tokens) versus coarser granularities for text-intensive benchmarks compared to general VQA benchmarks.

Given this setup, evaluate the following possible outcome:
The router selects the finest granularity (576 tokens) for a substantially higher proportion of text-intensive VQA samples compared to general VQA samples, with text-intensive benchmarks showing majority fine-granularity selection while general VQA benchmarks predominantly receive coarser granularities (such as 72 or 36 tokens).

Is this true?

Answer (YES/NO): NO